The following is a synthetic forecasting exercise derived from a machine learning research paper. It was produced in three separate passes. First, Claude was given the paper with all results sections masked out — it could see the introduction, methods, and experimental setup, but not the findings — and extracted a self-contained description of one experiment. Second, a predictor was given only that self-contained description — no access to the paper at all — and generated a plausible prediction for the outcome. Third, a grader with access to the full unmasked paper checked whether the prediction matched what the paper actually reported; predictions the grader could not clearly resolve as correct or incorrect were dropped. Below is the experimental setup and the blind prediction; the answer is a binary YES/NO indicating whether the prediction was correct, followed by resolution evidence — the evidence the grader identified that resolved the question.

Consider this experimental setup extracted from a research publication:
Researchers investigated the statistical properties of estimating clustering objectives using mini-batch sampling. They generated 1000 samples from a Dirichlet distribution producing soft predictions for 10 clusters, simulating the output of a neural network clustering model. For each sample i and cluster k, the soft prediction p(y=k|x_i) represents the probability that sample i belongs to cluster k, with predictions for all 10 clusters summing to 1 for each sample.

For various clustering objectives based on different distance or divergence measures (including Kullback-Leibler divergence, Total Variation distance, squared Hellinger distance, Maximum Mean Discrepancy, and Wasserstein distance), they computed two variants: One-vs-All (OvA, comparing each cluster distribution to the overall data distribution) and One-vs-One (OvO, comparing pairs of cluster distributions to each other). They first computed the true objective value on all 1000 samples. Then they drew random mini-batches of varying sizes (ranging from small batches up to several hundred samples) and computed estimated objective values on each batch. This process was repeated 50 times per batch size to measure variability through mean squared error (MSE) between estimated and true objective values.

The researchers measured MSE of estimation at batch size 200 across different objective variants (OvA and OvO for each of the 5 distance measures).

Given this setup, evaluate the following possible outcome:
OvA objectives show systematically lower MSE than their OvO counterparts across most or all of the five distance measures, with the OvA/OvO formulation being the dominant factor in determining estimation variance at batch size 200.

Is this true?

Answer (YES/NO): NO